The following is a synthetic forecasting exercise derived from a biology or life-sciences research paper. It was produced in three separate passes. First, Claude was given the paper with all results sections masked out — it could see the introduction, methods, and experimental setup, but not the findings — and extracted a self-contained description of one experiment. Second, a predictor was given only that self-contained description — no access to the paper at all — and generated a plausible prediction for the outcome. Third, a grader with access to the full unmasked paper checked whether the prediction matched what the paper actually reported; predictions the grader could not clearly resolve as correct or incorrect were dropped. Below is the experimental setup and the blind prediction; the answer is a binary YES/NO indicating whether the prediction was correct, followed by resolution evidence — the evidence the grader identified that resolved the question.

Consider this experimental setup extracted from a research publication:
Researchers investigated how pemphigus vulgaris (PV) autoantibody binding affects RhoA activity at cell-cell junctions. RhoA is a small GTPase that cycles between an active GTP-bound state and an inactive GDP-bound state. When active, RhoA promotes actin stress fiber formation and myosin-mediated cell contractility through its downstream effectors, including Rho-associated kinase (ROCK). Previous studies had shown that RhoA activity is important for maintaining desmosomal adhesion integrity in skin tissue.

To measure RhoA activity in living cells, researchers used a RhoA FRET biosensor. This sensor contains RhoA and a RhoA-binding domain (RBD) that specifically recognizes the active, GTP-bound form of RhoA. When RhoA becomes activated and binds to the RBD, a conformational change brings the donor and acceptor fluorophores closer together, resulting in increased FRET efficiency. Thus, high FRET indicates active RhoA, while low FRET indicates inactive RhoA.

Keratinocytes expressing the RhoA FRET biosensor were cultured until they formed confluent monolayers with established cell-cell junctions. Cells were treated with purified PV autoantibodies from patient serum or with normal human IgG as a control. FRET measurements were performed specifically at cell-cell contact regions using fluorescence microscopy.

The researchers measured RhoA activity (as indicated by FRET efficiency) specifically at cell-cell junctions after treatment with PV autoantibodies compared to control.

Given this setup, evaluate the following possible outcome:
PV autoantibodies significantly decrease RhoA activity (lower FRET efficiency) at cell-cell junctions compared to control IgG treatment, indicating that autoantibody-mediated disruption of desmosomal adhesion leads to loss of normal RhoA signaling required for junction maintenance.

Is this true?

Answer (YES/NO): YES